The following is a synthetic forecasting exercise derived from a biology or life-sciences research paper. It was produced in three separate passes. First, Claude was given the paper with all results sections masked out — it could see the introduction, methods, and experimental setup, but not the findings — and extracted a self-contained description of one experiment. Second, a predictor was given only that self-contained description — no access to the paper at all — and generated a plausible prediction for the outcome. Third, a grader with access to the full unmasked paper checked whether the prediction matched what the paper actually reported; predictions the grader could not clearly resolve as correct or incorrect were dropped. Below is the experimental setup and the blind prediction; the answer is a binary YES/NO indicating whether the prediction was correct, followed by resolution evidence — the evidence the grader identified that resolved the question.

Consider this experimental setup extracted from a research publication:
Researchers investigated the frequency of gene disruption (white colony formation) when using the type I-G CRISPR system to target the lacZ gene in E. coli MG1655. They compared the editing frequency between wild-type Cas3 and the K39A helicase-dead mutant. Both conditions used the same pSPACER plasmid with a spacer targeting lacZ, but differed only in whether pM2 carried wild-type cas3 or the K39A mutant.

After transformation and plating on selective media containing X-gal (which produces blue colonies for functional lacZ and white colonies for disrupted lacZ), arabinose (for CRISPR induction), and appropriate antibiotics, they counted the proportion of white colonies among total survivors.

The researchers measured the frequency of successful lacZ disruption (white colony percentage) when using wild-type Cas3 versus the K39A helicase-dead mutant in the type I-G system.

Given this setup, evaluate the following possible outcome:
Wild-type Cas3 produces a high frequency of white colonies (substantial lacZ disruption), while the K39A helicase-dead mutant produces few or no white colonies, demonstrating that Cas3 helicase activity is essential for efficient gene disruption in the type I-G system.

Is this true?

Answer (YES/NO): NO